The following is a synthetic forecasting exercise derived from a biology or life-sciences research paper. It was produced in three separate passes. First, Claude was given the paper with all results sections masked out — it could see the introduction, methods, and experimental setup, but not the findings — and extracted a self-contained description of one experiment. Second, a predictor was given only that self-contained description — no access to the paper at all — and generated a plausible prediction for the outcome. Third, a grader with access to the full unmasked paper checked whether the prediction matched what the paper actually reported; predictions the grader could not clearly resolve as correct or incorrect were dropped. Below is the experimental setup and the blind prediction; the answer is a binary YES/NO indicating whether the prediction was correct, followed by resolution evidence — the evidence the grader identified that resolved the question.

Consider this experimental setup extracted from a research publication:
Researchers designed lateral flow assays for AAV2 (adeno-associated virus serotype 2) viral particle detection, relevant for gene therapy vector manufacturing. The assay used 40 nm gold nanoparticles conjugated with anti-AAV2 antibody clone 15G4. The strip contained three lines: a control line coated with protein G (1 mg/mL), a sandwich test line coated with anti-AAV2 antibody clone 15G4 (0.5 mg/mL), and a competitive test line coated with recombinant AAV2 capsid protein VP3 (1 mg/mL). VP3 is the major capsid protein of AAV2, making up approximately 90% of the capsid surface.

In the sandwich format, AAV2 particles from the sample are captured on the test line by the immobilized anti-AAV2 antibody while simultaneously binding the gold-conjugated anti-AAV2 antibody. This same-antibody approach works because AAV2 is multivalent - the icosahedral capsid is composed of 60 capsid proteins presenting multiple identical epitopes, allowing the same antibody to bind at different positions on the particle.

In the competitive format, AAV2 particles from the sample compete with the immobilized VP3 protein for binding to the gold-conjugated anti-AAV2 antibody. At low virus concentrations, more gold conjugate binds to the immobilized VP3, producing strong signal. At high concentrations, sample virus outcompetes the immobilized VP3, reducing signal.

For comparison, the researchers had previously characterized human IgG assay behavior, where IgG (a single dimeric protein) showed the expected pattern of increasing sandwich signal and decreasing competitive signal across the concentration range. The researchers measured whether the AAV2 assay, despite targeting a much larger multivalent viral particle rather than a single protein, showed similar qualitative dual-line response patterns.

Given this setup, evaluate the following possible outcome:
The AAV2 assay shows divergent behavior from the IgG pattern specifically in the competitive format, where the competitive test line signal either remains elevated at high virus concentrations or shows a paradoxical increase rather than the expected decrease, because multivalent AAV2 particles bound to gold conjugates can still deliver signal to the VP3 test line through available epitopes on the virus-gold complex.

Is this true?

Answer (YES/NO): NO